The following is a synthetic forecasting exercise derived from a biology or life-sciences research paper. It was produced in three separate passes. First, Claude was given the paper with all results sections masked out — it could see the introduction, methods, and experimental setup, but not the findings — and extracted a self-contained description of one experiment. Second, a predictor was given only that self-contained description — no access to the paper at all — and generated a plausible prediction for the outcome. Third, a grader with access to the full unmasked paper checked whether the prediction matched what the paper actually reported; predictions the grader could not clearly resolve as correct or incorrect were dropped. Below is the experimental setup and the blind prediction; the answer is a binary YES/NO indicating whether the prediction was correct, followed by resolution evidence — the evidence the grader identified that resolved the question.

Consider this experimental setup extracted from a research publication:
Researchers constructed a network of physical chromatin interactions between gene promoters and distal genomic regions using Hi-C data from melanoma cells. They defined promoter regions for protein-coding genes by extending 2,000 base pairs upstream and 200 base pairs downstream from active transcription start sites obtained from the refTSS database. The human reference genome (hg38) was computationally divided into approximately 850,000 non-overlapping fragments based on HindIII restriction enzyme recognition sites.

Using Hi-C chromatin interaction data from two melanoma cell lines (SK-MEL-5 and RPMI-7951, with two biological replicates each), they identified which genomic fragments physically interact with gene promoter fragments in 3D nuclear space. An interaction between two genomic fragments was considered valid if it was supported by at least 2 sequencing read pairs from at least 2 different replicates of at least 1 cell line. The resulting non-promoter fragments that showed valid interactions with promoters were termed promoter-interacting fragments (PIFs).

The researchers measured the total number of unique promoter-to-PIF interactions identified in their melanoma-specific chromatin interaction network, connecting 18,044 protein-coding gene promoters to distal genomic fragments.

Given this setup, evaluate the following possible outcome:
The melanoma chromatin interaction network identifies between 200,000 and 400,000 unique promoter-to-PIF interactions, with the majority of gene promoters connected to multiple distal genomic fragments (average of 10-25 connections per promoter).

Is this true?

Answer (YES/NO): NO